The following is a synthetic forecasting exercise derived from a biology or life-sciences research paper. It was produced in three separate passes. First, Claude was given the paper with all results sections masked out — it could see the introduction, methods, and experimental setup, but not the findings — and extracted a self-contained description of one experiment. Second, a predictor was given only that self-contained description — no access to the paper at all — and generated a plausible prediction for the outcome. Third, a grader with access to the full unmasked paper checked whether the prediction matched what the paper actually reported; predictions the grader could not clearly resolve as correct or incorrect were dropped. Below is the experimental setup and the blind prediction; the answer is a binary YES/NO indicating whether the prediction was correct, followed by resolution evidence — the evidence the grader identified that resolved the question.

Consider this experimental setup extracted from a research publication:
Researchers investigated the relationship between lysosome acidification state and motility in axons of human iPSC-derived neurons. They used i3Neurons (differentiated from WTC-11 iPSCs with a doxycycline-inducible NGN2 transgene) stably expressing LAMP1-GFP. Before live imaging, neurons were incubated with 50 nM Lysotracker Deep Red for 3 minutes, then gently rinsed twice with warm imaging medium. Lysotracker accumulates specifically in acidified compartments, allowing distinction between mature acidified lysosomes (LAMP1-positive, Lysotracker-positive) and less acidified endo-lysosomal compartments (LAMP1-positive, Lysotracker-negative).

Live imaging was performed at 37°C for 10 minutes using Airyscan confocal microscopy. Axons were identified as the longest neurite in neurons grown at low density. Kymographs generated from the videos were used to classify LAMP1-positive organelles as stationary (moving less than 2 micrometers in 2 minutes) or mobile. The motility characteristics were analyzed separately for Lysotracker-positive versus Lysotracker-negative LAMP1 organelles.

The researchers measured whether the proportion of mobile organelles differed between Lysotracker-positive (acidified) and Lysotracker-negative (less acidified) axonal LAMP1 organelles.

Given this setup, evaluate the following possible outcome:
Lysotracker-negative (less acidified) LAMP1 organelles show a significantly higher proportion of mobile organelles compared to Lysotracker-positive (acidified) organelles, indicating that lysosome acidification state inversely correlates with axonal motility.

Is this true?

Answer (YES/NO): YES